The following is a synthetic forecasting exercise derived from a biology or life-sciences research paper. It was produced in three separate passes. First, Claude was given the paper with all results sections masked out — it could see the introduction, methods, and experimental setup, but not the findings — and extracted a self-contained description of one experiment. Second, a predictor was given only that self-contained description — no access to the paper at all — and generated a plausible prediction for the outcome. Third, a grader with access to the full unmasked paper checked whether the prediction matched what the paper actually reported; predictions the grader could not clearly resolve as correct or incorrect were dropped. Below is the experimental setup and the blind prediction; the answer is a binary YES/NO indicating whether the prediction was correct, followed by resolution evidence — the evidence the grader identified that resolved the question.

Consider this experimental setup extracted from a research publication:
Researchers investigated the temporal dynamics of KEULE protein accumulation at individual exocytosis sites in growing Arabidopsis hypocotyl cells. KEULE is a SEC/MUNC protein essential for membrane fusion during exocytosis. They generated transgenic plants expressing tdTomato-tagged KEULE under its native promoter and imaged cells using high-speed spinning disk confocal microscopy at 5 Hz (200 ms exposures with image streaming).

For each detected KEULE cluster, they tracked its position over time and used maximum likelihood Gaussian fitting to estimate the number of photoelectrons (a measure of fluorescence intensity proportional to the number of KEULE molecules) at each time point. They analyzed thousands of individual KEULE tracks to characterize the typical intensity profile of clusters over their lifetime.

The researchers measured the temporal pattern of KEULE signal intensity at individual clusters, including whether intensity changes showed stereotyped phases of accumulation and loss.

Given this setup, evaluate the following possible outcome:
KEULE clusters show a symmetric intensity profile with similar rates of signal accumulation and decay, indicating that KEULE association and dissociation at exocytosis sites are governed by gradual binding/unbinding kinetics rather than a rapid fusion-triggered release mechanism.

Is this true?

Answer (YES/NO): NO